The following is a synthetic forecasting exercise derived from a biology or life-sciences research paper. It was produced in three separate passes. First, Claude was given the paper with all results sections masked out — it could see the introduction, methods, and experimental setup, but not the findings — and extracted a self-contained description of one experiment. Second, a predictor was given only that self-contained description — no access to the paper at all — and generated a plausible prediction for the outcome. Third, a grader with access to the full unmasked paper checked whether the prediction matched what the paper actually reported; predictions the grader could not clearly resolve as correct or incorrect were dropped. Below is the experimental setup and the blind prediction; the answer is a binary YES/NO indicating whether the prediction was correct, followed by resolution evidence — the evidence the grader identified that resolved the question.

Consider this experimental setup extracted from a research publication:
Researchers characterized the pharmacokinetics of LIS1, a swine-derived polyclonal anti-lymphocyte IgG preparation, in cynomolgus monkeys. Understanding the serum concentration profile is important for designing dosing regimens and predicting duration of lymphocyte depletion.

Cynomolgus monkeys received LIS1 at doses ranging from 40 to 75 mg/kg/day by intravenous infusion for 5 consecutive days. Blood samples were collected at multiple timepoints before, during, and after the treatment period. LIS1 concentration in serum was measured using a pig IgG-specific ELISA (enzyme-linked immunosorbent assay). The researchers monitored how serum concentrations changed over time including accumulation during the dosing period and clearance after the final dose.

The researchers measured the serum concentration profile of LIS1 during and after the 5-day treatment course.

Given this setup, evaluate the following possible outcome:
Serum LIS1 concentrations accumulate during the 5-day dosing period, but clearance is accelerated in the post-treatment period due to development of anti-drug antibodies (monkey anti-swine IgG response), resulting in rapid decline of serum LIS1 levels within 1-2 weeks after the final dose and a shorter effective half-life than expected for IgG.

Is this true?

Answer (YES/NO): NO